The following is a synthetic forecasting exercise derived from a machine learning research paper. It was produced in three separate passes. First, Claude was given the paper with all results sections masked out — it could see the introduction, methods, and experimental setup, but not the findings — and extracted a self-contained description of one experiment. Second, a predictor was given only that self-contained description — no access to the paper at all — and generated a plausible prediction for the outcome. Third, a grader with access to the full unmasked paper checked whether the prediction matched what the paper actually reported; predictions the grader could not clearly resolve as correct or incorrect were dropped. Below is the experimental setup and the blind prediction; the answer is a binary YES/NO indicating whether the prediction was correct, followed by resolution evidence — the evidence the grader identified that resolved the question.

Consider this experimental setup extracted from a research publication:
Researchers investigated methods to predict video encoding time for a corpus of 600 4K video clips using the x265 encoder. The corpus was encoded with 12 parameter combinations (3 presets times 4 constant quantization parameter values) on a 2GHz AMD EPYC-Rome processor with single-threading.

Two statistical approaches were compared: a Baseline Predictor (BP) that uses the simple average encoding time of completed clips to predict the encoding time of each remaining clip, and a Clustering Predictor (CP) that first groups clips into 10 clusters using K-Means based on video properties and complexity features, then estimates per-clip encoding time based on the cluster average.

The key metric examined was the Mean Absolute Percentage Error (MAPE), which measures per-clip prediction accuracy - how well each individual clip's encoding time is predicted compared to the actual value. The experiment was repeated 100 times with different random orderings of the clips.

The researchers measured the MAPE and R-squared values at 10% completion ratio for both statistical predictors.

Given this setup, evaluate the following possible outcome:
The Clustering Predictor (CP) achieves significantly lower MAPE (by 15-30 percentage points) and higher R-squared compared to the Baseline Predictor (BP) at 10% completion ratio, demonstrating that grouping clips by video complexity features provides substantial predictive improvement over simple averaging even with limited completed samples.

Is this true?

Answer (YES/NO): NO